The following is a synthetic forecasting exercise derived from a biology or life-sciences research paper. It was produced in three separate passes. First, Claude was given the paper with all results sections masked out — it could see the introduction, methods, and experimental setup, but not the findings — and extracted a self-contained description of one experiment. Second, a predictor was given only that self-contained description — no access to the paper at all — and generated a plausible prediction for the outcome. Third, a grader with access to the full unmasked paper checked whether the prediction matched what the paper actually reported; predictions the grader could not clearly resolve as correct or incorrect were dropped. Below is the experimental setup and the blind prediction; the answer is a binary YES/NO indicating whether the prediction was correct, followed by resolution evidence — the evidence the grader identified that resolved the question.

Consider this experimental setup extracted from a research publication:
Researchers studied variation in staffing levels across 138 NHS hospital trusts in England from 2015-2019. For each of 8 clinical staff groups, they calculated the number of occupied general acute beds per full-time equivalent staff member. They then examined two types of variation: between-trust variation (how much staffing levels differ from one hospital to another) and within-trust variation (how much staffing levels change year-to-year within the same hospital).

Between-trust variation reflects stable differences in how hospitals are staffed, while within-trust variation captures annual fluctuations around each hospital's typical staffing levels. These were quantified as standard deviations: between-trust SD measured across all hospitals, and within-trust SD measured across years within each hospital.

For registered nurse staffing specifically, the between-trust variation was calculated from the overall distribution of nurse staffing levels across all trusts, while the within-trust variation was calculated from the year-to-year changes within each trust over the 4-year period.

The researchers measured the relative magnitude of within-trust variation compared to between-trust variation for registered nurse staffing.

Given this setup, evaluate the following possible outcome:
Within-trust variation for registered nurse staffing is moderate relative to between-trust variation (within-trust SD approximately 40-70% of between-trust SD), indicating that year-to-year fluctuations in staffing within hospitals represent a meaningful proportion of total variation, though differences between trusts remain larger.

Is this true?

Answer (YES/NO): NO